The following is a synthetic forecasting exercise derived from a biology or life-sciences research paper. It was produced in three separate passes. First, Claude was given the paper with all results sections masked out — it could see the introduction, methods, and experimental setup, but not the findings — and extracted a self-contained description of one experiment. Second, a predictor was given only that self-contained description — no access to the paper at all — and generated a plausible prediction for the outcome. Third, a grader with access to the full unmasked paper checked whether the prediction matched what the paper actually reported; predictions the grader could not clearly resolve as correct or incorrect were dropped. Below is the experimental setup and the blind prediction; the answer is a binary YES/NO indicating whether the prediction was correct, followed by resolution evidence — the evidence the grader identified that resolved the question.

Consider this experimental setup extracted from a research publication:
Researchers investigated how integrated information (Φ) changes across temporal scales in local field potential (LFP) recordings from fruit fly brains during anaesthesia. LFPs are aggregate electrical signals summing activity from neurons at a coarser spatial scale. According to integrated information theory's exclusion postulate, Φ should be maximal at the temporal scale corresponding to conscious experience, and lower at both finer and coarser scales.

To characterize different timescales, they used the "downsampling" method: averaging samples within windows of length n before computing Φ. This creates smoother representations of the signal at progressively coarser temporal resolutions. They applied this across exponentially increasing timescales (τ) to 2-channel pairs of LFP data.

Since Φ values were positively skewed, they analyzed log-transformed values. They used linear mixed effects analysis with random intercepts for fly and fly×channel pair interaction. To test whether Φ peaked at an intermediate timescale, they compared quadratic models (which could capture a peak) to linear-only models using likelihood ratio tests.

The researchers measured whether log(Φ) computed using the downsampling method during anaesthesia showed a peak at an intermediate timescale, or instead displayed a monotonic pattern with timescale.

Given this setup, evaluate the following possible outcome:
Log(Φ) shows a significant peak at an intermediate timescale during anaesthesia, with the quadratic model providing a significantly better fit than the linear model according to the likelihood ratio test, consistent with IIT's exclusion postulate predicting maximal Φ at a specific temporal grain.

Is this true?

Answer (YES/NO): NO